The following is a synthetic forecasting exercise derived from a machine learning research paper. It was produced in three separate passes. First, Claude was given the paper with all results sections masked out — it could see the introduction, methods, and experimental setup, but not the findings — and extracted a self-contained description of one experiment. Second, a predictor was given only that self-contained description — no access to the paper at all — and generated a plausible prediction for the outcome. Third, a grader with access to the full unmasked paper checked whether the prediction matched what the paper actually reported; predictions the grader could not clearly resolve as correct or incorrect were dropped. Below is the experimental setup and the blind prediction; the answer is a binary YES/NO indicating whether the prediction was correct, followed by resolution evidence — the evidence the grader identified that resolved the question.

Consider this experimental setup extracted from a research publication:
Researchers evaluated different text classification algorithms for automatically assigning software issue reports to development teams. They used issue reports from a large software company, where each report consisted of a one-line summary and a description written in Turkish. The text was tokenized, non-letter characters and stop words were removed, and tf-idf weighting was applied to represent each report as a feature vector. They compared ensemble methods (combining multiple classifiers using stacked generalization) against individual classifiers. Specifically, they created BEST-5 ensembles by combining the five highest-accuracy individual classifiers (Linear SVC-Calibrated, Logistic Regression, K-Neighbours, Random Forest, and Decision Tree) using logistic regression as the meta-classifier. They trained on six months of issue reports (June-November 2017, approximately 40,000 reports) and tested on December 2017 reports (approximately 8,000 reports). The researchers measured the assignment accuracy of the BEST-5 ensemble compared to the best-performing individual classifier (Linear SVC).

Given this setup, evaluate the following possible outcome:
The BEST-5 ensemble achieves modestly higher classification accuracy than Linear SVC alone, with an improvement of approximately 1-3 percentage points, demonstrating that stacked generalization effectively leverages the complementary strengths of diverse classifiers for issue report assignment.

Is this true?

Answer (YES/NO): NO